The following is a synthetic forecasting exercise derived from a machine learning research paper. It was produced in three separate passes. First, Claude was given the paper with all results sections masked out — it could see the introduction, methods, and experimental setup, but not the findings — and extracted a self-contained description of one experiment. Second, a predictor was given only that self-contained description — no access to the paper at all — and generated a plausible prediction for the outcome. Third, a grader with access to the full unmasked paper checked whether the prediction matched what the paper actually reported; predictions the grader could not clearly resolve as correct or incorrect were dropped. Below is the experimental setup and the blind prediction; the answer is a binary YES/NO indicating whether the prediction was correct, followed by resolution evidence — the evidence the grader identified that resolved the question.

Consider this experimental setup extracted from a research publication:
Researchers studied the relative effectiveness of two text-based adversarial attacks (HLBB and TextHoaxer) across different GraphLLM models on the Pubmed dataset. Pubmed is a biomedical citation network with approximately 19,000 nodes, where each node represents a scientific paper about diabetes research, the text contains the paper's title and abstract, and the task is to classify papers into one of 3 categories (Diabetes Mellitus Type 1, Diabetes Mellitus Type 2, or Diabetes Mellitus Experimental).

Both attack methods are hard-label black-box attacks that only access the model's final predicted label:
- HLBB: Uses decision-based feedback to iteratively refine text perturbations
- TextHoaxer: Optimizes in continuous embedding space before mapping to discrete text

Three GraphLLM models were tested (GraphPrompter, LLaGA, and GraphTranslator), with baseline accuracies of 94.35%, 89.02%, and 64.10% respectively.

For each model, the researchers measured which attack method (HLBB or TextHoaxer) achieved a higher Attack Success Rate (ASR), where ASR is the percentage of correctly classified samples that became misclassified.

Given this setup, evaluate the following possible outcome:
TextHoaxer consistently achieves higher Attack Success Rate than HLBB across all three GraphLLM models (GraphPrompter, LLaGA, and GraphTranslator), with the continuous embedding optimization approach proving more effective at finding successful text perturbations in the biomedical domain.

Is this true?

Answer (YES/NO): YES